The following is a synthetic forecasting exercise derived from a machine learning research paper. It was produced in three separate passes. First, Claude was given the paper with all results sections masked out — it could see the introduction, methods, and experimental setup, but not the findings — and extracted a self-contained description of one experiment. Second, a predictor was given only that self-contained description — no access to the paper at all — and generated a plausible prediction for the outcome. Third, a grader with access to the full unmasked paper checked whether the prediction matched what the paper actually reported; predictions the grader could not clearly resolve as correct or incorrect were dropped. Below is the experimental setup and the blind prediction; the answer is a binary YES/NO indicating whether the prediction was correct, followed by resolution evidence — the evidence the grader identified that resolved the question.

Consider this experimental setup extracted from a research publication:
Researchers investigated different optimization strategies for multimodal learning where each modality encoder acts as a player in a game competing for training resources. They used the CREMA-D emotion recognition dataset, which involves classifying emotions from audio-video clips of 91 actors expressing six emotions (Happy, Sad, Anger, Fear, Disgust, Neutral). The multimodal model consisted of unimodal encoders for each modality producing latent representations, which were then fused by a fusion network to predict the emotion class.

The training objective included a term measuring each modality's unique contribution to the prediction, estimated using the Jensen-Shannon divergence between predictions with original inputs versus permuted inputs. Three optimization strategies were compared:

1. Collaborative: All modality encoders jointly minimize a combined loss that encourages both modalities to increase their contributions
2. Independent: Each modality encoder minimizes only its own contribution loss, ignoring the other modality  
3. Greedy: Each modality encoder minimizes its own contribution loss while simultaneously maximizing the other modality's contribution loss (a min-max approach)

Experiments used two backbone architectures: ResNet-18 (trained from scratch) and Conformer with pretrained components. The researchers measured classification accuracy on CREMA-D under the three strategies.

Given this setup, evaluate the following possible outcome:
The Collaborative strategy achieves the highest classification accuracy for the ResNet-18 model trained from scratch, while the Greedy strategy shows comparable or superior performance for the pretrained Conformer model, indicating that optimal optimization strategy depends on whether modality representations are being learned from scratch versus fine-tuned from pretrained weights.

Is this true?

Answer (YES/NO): NO